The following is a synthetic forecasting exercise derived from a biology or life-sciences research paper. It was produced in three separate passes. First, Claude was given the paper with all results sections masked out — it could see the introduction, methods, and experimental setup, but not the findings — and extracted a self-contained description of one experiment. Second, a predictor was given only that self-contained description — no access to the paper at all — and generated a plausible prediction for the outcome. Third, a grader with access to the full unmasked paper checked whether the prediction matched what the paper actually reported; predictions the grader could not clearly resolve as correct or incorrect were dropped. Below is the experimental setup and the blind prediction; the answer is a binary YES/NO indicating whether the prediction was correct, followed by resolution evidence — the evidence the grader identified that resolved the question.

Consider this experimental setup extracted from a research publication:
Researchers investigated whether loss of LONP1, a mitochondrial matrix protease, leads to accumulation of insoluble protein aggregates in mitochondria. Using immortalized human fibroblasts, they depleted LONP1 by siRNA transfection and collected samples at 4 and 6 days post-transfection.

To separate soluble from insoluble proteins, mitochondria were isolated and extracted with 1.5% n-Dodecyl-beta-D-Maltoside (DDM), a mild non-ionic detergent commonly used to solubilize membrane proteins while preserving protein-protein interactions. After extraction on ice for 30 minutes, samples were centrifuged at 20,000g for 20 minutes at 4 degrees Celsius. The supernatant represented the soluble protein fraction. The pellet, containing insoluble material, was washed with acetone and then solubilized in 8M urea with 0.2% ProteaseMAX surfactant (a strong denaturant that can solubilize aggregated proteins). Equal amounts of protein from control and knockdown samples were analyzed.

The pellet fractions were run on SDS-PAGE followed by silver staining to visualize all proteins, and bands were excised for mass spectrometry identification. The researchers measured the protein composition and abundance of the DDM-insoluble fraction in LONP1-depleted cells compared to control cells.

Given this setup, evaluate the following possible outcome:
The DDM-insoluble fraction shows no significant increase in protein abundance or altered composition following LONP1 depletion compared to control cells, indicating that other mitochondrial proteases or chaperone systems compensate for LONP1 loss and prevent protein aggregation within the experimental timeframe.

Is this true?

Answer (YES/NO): NO